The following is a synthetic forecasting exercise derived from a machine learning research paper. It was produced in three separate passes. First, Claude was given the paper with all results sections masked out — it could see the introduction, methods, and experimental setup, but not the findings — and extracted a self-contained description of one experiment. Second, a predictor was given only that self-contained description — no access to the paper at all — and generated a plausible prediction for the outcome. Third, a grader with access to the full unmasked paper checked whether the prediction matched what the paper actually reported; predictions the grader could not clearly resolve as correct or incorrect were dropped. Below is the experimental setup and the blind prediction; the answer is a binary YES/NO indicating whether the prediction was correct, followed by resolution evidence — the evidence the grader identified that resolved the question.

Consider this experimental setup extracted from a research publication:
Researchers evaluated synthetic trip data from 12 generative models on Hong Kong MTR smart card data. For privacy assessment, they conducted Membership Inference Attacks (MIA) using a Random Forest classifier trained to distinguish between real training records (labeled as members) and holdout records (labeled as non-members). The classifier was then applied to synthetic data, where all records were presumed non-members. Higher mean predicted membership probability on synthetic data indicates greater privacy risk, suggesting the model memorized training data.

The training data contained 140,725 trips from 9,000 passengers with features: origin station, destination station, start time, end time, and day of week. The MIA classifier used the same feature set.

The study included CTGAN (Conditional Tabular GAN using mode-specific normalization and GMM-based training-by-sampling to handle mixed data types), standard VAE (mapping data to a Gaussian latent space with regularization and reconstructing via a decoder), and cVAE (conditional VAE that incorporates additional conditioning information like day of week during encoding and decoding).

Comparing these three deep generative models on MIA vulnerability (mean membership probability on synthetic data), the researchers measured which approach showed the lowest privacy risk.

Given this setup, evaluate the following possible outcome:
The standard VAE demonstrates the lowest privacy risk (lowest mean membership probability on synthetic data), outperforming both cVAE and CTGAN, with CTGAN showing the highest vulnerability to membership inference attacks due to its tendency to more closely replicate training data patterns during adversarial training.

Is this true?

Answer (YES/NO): NO